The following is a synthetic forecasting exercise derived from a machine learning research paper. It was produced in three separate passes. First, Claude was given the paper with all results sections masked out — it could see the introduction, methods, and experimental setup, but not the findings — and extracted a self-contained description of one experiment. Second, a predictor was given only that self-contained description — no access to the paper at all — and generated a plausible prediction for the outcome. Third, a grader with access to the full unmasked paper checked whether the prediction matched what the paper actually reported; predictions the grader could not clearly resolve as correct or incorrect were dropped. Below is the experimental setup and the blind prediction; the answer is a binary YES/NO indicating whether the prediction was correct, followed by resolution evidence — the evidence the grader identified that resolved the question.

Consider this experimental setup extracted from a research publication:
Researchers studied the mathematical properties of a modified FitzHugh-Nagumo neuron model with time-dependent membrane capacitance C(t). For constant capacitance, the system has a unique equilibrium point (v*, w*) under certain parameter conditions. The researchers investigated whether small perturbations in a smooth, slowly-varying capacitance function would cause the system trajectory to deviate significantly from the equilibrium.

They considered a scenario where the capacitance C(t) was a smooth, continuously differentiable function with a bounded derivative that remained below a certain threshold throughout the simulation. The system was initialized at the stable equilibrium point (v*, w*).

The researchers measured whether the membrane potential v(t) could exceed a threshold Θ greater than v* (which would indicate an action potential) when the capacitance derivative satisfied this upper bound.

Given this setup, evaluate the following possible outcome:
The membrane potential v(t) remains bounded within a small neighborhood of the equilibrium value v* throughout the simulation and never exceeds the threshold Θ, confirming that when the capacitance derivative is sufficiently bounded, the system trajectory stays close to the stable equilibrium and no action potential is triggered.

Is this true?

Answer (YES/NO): YES